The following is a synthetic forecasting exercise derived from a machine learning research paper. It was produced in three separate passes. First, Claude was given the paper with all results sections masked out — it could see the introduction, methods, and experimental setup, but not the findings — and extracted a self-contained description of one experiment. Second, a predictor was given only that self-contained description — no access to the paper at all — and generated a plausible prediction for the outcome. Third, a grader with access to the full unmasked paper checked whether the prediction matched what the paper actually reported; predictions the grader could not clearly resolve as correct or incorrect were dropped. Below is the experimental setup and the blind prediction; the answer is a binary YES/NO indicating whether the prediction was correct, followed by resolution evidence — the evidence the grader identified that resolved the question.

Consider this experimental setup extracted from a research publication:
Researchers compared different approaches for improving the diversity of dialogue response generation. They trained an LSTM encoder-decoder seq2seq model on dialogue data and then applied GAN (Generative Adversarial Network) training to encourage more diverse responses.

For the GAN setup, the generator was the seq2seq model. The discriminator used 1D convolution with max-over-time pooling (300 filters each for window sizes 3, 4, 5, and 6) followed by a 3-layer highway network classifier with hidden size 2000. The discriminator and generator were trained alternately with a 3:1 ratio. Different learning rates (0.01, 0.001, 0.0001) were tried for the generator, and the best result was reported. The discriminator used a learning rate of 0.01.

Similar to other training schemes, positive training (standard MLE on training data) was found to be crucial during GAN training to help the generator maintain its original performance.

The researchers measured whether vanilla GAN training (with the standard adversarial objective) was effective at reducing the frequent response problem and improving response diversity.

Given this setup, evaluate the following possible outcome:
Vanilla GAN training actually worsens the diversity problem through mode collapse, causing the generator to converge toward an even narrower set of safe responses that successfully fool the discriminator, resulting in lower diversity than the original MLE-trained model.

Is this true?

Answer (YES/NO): NO